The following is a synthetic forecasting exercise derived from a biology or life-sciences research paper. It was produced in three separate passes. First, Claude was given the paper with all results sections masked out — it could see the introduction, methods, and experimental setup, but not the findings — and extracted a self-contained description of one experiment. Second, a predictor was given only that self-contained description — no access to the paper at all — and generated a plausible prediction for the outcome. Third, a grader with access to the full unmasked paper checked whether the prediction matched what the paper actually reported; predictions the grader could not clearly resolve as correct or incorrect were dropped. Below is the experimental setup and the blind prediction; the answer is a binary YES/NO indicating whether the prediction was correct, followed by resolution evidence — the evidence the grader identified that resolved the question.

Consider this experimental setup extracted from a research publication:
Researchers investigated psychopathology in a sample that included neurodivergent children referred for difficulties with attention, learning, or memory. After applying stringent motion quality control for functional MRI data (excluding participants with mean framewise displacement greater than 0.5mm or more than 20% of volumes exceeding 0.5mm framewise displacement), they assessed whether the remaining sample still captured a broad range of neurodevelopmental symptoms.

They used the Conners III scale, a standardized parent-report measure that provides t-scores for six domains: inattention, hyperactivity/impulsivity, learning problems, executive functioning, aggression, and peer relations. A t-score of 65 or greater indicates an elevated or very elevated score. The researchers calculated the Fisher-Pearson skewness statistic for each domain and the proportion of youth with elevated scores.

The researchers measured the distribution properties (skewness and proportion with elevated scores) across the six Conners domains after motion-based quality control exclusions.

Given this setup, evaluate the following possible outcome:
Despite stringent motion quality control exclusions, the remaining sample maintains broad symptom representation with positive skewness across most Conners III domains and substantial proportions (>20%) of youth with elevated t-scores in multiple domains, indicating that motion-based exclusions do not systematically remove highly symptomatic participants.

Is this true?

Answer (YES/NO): YES